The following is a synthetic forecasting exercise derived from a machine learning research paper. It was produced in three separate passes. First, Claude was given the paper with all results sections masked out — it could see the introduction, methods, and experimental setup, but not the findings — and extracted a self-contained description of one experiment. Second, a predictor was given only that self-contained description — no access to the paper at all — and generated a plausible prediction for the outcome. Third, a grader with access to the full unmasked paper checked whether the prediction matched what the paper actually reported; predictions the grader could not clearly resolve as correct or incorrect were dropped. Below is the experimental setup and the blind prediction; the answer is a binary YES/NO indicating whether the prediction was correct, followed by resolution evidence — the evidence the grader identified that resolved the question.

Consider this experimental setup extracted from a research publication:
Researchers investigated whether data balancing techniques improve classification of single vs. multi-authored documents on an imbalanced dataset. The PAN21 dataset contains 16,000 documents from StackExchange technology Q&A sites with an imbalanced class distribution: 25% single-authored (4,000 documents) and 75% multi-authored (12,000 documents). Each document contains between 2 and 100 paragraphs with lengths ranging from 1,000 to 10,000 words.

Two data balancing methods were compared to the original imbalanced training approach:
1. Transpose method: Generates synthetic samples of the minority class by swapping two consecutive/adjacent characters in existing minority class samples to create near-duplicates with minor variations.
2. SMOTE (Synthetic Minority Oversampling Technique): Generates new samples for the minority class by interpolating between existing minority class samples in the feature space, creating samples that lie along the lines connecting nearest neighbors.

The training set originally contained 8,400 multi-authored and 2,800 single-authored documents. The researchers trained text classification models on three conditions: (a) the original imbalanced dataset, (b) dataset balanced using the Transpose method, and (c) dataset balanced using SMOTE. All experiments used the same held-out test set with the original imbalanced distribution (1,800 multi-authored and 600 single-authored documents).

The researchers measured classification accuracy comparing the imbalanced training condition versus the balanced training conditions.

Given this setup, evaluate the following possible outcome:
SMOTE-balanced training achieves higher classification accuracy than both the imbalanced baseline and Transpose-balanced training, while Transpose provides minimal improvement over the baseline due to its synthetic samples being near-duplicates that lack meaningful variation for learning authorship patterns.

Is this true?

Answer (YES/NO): NO